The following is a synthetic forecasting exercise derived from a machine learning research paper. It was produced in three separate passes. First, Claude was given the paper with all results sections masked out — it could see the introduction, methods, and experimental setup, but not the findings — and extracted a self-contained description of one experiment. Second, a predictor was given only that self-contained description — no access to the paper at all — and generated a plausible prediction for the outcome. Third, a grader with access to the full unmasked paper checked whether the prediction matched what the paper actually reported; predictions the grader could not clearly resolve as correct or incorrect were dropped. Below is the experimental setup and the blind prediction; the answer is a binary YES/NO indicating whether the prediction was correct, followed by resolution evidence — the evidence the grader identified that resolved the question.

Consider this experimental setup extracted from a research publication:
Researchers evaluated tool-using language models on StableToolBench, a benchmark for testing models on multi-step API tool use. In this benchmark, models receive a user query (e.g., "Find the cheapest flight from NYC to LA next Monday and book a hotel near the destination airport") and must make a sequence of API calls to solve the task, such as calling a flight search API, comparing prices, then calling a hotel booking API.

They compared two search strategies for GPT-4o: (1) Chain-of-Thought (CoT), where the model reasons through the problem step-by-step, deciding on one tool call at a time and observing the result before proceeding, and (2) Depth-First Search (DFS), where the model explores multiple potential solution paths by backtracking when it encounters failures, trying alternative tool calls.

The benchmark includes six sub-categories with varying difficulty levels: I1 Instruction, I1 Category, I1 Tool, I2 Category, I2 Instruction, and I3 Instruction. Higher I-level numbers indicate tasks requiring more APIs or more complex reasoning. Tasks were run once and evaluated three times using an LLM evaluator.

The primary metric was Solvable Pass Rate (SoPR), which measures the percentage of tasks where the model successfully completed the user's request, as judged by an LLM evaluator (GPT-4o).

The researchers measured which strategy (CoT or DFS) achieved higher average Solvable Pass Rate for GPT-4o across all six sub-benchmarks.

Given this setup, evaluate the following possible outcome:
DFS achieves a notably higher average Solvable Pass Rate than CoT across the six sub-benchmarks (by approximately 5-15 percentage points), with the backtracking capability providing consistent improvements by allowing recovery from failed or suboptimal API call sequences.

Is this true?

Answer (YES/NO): NO